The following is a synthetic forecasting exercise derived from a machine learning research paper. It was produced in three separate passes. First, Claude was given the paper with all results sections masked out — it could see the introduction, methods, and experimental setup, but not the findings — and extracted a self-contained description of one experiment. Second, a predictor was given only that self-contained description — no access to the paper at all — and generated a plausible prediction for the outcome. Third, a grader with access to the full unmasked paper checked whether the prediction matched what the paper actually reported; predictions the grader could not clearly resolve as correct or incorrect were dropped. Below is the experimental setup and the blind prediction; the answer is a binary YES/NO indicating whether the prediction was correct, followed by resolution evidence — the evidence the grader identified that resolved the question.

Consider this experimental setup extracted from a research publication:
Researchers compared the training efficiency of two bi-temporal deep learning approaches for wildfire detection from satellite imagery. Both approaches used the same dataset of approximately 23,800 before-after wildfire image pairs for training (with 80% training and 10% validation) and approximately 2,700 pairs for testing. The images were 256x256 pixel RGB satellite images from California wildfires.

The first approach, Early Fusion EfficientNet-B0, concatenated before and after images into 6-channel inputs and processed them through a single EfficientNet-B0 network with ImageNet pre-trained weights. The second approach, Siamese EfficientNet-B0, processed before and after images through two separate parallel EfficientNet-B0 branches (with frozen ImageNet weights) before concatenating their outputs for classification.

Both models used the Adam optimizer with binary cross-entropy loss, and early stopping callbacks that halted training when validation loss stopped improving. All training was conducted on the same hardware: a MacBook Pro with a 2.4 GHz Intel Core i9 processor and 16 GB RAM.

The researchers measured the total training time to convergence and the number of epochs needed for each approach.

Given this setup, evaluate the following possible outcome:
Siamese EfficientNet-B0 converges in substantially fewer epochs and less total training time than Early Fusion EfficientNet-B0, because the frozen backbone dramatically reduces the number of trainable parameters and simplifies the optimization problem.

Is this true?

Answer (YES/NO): NO